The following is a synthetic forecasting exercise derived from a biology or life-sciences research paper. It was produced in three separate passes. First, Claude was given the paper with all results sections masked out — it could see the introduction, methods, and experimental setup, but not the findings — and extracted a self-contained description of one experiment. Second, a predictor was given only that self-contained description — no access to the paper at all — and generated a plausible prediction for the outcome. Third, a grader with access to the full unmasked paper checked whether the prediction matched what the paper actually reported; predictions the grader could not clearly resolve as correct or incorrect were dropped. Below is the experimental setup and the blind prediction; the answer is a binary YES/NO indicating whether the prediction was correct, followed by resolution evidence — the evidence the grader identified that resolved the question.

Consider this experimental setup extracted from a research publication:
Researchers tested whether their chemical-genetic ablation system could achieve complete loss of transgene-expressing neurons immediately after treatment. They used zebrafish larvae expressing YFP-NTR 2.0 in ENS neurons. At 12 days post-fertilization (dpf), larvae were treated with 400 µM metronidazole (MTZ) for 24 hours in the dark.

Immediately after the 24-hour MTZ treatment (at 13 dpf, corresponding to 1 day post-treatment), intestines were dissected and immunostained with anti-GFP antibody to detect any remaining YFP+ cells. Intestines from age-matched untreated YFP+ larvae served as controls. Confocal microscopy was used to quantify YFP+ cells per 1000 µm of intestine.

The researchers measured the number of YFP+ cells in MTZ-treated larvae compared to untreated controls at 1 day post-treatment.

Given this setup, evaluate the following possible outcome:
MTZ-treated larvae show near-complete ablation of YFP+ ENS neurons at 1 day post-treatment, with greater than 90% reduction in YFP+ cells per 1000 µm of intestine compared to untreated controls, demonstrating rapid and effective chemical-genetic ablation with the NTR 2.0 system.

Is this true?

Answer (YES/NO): YES